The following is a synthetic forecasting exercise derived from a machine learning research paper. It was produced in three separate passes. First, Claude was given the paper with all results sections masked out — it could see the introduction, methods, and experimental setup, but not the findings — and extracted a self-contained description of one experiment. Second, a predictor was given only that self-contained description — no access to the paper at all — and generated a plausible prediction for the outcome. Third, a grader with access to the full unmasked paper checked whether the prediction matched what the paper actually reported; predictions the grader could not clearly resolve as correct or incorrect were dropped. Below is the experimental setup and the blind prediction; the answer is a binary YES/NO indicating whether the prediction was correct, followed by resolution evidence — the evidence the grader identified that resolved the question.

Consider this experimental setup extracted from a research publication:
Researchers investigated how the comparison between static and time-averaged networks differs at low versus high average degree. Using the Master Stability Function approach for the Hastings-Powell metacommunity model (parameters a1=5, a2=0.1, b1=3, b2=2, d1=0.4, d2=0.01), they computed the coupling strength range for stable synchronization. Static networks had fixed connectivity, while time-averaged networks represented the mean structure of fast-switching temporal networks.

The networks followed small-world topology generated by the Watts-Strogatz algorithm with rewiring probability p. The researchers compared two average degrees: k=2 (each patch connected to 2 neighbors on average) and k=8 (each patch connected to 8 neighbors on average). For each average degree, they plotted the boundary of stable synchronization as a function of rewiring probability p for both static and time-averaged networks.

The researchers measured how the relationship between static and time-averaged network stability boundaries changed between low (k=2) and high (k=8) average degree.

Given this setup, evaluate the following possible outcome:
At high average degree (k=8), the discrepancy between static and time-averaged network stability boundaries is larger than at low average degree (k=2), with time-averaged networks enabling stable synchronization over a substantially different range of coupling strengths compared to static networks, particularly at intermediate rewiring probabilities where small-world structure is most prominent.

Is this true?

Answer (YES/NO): NO